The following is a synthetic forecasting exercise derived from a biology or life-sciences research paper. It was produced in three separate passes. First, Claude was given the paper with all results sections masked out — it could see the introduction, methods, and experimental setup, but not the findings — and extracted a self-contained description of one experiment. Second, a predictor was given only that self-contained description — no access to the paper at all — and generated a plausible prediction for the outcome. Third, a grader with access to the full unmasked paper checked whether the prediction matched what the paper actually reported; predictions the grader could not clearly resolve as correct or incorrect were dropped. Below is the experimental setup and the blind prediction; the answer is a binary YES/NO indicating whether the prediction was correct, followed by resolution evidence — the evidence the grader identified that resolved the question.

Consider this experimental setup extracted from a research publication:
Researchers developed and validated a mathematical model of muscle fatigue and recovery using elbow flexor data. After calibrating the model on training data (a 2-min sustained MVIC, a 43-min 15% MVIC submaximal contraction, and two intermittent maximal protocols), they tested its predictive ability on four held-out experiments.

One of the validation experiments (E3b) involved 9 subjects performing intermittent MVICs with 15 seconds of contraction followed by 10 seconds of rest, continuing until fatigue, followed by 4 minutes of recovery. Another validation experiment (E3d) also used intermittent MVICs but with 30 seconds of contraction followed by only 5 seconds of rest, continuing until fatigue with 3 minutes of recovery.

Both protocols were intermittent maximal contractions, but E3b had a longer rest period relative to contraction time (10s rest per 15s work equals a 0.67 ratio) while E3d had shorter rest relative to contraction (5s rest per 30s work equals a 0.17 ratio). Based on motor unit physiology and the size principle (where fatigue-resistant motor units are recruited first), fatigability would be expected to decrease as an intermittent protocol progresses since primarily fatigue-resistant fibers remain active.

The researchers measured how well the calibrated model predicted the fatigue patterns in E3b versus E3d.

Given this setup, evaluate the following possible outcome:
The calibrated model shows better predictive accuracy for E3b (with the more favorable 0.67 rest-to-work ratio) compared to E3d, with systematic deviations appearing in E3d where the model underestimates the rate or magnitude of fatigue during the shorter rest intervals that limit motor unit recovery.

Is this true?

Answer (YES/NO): NO